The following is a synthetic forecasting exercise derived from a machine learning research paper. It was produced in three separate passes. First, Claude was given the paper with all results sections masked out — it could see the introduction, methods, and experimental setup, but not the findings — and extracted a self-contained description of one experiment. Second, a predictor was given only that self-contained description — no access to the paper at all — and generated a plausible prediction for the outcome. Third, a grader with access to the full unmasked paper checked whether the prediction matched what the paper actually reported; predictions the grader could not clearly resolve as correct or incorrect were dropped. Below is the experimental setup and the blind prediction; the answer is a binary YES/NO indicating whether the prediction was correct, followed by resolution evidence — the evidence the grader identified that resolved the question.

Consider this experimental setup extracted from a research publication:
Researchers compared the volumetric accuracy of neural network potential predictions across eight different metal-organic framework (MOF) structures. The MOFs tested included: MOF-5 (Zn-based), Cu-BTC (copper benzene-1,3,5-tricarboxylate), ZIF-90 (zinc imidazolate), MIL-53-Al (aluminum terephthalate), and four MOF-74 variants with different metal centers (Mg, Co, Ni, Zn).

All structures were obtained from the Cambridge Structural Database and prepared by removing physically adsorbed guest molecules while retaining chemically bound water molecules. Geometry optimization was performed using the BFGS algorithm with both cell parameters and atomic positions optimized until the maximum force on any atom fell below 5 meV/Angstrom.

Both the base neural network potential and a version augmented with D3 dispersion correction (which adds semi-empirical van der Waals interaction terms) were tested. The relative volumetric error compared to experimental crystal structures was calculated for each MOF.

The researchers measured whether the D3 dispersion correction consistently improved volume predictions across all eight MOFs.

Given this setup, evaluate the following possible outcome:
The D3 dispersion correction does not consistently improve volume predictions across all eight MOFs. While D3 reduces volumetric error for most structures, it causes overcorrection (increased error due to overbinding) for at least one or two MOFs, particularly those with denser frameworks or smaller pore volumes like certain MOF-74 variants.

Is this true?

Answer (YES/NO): NO